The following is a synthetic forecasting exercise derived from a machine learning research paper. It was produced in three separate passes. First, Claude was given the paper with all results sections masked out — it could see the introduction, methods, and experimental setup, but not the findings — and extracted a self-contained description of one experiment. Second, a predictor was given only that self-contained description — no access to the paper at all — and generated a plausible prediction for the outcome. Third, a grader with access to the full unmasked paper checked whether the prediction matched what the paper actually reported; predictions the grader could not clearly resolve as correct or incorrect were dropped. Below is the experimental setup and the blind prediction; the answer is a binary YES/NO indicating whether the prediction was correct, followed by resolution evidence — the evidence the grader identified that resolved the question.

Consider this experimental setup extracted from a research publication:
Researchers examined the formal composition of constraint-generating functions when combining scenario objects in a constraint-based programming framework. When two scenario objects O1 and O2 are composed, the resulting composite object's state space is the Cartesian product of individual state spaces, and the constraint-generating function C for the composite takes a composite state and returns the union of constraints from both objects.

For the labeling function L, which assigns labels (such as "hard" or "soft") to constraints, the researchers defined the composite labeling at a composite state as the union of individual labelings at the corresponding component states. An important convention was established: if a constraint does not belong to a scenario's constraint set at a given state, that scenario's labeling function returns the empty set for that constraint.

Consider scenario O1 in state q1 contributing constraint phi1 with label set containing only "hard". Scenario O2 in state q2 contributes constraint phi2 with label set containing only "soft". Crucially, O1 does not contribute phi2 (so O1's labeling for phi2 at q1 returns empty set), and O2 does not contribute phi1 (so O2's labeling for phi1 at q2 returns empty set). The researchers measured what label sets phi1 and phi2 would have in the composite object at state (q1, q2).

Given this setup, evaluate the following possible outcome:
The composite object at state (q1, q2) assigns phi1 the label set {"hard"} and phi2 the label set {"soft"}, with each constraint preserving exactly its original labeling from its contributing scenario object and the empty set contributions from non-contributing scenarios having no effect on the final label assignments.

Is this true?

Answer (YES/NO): YES